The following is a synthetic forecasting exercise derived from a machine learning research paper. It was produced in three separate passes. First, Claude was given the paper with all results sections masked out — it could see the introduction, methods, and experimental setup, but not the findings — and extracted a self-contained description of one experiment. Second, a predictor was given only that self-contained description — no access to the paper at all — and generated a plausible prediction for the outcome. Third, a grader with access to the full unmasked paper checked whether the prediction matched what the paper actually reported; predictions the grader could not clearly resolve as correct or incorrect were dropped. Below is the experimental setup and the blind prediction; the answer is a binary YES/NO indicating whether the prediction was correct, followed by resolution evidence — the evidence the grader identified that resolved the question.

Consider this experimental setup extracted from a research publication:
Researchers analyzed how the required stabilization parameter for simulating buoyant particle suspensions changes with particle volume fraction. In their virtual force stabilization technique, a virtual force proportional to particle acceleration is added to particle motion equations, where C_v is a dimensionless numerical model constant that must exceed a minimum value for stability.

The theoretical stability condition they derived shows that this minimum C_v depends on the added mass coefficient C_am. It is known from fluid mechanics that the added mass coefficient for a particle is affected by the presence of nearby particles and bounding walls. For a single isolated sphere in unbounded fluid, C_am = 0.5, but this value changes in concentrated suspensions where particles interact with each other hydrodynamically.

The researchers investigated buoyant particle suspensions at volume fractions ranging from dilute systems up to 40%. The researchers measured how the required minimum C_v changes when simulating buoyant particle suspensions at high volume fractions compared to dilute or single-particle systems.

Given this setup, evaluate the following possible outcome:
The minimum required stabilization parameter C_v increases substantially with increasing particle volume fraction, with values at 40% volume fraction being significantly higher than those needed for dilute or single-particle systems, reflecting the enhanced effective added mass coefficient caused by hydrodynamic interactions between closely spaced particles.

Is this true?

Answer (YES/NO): NO